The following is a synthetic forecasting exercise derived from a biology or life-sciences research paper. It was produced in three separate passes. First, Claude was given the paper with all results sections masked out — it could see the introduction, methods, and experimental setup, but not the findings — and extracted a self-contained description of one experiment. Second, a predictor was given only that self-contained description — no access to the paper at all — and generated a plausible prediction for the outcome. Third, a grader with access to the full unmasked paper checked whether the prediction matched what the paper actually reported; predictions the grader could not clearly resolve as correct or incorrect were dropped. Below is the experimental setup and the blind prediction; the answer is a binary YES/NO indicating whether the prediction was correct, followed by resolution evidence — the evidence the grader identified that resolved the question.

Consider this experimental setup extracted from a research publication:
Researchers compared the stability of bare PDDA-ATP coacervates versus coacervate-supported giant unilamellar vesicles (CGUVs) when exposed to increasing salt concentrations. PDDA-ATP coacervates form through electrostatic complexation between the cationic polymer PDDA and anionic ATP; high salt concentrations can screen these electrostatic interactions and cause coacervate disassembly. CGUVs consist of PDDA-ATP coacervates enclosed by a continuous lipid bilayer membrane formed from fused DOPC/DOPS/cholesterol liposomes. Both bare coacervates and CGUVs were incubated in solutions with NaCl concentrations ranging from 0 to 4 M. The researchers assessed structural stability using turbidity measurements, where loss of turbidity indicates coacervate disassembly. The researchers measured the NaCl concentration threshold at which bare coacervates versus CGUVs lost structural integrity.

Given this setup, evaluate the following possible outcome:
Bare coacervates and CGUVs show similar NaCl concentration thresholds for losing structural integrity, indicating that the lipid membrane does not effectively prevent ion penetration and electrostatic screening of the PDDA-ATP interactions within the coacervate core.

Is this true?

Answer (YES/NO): NO